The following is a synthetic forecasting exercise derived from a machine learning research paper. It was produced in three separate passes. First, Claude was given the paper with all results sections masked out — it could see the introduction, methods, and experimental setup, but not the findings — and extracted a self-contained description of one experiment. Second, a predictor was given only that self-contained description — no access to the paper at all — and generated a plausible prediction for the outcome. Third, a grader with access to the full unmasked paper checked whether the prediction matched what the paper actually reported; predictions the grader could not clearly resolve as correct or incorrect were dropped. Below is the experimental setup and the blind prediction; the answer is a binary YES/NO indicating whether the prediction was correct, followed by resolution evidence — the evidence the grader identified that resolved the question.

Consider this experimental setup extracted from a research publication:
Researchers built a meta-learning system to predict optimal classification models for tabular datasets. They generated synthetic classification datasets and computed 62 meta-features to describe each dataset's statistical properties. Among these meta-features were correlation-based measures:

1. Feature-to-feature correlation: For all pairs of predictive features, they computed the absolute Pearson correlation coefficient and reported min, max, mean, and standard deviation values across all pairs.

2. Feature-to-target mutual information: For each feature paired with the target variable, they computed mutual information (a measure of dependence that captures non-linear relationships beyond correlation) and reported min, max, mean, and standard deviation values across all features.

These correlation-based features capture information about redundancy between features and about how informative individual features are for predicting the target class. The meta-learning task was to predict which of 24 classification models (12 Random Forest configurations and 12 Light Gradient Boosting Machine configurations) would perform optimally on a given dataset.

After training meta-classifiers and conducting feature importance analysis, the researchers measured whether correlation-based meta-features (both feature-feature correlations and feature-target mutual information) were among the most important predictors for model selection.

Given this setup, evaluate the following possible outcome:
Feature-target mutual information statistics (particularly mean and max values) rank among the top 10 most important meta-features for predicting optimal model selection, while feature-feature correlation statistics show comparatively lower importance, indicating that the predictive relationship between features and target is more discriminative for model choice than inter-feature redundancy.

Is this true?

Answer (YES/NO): NO